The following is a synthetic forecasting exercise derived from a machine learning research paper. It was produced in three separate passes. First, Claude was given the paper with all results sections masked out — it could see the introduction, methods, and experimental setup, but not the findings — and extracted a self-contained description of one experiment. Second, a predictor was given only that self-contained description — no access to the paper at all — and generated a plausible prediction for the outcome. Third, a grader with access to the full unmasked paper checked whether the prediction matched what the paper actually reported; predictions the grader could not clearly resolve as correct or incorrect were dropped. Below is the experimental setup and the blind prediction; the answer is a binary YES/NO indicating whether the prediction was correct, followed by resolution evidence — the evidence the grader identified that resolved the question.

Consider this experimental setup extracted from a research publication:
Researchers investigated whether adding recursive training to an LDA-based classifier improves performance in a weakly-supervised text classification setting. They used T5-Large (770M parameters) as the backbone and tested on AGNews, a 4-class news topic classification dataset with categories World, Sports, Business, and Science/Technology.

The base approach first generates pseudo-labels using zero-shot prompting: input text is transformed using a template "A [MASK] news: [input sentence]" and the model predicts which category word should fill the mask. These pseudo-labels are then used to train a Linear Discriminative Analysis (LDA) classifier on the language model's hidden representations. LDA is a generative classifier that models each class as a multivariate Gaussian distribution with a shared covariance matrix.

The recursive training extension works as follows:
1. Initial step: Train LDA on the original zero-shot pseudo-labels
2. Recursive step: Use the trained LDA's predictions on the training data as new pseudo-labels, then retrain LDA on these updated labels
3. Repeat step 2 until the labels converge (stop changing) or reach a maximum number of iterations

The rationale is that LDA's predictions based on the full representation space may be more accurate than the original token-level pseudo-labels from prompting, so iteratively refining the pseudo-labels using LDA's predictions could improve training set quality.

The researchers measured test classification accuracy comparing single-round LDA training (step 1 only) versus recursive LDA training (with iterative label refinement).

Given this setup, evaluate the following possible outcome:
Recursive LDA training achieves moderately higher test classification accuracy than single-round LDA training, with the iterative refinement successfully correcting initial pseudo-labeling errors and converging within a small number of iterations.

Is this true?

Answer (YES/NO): NO